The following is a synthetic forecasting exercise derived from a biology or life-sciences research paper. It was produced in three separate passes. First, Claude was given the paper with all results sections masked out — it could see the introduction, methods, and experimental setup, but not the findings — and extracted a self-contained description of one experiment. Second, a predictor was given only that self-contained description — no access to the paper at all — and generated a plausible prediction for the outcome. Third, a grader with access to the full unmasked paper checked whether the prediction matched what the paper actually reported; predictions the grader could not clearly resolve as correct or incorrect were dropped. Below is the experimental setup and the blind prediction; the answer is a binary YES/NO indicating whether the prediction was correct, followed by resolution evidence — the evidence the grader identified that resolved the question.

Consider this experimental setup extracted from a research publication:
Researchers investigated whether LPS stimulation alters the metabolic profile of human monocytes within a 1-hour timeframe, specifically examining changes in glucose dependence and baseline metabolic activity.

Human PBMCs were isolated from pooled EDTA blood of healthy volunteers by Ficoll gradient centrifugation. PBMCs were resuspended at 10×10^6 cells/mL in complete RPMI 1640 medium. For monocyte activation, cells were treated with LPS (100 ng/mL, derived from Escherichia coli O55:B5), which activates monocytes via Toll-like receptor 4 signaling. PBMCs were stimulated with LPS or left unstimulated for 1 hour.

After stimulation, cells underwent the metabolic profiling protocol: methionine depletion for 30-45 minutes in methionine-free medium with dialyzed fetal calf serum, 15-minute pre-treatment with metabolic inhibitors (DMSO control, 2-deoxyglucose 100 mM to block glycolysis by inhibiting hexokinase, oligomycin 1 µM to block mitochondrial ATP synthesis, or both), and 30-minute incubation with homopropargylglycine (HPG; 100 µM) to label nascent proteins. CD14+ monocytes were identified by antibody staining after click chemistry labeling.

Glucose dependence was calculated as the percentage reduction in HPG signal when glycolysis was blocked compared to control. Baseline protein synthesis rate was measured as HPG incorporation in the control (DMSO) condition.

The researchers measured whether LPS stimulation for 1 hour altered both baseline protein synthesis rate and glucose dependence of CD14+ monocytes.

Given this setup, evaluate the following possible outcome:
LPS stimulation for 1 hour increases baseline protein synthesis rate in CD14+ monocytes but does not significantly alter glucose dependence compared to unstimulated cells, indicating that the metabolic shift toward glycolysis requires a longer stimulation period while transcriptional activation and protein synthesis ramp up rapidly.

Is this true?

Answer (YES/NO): NO